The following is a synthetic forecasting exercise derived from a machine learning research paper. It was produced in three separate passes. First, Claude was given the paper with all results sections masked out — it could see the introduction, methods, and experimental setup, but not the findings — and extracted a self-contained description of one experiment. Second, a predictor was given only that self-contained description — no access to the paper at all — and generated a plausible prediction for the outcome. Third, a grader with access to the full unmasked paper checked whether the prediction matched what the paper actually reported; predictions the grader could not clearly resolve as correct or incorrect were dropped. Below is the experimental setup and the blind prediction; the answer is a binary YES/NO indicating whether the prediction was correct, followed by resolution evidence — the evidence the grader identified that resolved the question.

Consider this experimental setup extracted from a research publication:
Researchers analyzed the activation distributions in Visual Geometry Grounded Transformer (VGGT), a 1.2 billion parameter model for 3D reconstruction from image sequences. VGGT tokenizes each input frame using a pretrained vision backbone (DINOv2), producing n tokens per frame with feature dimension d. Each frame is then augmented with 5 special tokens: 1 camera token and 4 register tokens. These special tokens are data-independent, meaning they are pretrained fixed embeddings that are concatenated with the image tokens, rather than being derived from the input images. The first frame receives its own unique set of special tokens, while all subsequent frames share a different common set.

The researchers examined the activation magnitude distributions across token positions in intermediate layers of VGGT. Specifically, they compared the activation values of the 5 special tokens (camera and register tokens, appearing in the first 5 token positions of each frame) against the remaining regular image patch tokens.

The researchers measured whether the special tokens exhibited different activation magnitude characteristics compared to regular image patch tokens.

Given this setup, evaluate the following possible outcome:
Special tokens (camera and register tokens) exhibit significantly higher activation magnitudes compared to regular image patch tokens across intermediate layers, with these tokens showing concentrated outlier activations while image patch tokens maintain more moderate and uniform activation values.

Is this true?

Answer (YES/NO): YES